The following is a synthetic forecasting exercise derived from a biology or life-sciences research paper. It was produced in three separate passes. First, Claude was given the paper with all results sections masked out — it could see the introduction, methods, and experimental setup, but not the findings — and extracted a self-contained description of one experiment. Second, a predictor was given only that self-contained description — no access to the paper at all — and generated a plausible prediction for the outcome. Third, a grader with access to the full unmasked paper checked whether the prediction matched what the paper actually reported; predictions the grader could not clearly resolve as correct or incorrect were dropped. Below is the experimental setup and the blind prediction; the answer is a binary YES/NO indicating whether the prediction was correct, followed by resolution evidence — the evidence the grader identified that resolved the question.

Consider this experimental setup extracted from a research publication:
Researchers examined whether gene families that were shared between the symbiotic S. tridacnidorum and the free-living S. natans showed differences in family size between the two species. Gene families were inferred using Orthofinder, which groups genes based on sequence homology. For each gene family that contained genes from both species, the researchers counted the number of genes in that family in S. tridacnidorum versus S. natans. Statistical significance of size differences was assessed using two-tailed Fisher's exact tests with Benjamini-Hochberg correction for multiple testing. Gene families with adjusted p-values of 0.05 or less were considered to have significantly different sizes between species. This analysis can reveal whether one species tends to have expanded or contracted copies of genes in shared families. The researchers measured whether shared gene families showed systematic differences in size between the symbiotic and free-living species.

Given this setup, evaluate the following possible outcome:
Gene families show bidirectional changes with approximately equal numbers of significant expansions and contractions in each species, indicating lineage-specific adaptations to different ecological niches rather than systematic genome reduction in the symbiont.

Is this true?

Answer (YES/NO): NO